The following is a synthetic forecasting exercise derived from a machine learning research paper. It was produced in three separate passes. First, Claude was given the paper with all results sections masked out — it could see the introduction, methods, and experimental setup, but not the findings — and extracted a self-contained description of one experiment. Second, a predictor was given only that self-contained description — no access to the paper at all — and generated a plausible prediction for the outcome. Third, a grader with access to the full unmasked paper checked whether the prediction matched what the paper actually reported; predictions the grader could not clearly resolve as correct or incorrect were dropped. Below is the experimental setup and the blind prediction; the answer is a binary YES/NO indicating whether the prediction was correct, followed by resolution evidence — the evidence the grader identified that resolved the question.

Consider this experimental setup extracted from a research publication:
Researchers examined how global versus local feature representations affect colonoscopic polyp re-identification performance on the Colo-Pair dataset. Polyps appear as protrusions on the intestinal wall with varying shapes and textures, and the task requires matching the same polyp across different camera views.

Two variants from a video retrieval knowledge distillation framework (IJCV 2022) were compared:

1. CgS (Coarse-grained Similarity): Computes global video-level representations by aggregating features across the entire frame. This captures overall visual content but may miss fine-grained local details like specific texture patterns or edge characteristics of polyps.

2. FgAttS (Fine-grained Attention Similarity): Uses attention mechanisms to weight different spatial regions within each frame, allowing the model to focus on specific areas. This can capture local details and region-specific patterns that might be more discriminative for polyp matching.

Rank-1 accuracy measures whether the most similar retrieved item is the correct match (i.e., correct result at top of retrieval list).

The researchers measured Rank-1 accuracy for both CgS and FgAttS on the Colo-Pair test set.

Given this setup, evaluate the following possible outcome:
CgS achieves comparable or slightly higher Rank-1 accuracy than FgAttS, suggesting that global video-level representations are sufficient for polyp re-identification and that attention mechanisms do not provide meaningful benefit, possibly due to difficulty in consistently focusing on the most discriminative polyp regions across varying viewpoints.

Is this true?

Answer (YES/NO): NO